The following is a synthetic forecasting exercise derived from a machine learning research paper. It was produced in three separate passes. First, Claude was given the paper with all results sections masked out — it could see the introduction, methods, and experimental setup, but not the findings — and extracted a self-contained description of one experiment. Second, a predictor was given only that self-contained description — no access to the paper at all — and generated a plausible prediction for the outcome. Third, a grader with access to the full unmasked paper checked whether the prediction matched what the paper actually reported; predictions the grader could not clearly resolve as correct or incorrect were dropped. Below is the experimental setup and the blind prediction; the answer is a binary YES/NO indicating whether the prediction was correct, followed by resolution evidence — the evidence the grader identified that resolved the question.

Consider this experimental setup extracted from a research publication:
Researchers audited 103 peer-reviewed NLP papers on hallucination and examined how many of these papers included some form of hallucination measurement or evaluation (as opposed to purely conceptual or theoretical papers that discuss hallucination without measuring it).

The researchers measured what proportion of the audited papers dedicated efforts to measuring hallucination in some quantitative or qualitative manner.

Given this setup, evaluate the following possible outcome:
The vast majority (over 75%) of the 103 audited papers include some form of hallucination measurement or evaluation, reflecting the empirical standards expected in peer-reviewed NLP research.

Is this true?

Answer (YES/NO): YES